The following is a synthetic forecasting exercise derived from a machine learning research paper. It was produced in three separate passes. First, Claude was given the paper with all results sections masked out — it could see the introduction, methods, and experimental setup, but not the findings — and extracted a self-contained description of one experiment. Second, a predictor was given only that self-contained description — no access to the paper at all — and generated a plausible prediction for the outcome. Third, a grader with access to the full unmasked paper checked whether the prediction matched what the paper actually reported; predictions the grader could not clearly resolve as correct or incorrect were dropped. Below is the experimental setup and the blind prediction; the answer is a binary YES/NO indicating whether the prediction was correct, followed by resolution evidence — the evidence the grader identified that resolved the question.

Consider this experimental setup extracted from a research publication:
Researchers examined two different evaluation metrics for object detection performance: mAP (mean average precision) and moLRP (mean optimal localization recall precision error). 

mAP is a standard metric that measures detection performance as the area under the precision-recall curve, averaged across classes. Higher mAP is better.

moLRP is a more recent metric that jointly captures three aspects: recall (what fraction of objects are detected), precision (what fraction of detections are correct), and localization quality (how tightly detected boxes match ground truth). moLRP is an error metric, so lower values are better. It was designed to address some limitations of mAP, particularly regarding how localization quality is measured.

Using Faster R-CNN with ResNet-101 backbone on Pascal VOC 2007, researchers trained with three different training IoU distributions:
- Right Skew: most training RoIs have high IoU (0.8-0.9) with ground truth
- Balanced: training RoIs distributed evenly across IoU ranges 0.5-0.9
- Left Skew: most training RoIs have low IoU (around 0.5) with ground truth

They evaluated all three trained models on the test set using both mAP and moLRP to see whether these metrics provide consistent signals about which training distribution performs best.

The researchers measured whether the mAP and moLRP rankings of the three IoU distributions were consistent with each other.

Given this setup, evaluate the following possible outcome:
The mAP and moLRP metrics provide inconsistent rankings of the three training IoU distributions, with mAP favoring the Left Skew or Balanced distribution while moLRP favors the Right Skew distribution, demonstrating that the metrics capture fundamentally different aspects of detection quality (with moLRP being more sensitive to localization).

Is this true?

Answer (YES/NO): NO